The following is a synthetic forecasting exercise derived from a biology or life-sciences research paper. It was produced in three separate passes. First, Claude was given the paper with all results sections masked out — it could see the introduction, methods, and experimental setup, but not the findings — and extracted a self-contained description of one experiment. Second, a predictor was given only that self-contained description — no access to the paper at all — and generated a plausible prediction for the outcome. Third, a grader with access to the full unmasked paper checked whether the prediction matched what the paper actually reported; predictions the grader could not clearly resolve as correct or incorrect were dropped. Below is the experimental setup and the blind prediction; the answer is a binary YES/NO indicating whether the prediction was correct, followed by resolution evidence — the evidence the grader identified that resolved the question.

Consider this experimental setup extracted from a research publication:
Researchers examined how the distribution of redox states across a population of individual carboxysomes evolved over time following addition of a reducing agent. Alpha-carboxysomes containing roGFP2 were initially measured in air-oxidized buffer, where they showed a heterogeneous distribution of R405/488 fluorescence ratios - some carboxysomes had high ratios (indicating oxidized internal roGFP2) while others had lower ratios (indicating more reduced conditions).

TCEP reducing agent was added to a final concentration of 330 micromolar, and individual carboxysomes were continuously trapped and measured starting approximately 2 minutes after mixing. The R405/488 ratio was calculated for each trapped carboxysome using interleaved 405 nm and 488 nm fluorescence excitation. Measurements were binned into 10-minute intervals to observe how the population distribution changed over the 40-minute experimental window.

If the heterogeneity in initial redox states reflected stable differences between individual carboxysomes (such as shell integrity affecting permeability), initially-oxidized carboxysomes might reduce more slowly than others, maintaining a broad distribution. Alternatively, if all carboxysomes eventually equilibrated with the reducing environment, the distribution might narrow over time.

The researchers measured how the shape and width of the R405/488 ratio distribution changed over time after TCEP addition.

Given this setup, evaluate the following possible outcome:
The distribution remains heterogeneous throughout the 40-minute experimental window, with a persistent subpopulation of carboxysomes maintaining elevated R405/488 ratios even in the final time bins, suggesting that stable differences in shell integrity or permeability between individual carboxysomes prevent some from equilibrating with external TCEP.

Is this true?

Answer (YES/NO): NO